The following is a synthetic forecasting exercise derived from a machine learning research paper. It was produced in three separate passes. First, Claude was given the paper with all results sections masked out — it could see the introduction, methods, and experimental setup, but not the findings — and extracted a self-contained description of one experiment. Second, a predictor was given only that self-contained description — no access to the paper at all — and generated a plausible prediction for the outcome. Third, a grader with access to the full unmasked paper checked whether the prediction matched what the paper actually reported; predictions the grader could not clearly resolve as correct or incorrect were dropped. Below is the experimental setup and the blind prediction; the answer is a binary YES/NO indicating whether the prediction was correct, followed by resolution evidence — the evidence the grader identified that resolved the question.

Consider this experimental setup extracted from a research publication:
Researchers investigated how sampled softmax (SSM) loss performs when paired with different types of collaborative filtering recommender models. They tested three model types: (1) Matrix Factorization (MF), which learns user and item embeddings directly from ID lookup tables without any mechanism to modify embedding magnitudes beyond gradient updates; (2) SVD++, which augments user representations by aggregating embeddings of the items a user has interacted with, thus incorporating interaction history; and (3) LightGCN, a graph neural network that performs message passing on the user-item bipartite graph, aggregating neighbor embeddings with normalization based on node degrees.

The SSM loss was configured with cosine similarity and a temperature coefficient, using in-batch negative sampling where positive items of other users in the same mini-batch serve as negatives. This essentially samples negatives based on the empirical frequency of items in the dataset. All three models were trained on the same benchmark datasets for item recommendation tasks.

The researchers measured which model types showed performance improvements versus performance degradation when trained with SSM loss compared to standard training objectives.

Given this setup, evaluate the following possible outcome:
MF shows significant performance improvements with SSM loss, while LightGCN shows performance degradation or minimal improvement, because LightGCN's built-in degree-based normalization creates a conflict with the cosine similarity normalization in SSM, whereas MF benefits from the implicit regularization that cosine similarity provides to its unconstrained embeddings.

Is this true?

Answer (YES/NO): NO